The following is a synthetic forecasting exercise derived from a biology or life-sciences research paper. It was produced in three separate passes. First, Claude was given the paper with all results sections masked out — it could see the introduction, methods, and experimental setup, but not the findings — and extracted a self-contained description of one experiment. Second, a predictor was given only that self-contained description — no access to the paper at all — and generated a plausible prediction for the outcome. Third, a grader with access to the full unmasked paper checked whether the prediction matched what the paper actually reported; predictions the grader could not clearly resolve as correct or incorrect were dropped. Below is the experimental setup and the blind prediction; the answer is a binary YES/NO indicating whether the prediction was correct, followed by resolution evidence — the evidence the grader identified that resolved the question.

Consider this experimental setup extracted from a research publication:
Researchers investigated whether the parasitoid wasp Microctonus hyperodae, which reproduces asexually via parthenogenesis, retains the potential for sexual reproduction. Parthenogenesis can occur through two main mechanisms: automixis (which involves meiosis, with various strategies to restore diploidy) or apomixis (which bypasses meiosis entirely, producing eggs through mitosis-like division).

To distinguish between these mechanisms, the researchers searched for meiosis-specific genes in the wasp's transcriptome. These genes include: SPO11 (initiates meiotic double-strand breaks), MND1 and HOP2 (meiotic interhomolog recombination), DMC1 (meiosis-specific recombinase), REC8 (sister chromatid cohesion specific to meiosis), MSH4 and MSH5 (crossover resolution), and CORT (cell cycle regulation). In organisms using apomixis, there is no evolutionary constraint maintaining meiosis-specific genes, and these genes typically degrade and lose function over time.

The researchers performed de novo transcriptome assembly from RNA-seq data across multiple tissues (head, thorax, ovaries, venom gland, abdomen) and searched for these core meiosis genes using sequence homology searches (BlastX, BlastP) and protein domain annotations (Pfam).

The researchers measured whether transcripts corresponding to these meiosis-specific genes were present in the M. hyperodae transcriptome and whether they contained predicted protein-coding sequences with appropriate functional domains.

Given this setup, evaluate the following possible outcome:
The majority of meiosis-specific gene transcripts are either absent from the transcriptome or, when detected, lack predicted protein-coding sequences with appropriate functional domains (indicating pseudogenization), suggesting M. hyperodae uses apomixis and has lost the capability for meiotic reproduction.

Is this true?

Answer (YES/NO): NO